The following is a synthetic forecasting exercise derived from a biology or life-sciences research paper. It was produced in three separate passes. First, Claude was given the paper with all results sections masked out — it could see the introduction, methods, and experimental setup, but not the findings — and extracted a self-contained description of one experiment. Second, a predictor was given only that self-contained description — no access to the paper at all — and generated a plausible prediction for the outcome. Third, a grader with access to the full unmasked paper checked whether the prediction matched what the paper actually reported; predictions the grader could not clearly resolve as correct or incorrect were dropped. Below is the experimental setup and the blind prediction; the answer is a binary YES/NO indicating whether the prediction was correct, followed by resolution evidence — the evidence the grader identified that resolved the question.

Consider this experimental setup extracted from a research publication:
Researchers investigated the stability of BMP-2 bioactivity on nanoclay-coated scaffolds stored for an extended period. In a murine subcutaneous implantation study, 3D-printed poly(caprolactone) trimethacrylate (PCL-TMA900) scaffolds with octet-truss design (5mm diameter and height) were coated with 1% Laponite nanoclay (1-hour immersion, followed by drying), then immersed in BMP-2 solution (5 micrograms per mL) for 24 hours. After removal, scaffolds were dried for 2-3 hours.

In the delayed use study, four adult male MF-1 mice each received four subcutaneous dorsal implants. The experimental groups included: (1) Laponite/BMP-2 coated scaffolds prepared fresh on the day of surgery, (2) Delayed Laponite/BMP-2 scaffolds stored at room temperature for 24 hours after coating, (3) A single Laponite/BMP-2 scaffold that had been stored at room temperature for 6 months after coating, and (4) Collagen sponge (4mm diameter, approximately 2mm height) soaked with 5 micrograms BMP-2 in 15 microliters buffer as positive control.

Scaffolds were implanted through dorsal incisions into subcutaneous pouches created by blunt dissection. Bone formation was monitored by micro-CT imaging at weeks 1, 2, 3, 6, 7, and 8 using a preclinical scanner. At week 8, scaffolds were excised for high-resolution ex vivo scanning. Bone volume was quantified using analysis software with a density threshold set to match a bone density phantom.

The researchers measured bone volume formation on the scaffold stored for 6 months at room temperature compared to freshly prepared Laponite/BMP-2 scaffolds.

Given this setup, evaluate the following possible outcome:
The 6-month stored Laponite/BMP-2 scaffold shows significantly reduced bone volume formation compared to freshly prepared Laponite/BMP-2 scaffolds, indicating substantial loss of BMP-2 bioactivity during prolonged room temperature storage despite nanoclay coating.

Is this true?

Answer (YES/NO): YES